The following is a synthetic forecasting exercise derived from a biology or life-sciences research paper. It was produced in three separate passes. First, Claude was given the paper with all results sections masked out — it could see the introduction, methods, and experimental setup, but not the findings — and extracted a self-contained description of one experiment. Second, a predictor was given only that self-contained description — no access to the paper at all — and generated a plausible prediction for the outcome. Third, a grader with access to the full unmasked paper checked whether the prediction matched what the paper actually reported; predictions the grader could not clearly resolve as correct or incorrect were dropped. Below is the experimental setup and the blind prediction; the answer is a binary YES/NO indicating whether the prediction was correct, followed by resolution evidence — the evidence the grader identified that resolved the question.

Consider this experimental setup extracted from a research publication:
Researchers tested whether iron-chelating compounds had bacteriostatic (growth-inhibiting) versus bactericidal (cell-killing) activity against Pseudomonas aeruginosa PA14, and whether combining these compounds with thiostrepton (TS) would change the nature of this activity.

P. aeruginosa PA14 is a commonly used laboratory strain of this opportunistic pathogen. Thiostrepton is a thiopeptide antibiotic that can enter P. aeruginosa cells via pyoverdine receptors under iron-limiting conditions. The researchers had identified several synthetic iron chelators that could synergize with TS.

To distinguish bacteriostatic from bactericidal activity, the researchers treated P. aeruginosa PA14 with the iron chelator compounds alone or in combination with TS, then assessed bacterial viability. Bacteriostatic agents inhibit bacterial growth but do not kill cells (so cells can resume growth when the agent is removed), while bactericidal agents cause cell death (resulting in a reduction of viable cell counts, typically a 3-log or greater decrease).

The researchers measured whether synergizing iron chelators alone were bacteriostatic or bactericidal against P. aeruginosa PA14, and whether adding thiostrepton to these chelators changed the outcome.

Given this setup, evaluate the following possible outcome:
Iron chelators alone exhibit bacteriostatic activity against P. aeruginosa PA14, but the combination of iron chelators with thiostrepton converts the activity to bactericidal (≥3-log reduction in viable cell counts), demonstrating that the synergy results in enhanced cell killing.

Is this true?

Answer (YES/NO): YES